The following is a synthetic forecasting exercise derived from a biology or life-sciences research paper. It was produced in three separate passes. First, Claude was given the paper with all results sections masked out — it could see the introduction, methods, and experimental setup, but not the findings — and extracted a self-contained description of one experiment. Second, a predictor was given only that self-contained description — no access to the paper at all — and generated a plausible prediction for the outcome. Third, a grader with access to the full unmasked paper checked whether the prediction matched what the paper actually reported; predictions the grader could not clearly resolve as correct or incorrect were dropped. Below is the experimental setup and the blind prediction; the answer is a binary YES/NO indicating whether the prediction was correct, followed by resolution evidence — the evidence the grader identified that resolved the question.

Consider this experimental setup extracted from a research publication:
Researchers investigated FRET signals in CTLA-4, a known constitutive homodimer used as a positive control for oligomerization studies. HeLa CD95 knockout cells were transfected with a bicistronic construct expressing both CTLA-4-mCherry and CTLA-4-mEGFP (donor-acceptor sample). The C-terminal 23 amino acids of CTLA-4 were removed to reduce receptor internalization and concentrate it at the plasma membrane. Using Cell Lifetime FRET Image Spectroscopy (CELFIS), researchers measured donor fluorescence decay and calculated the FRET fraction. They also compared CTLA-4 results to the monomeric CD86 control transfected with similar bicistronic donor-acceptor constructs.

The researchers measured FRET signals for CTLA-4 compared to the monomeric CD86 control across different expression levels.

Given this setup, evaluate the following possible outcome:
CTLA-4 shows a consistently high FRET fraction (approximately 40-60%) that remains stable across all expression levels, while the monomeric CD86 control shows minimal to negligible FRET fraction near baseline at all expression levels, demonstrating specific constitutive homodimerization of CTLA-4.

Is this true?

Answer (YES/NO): NO